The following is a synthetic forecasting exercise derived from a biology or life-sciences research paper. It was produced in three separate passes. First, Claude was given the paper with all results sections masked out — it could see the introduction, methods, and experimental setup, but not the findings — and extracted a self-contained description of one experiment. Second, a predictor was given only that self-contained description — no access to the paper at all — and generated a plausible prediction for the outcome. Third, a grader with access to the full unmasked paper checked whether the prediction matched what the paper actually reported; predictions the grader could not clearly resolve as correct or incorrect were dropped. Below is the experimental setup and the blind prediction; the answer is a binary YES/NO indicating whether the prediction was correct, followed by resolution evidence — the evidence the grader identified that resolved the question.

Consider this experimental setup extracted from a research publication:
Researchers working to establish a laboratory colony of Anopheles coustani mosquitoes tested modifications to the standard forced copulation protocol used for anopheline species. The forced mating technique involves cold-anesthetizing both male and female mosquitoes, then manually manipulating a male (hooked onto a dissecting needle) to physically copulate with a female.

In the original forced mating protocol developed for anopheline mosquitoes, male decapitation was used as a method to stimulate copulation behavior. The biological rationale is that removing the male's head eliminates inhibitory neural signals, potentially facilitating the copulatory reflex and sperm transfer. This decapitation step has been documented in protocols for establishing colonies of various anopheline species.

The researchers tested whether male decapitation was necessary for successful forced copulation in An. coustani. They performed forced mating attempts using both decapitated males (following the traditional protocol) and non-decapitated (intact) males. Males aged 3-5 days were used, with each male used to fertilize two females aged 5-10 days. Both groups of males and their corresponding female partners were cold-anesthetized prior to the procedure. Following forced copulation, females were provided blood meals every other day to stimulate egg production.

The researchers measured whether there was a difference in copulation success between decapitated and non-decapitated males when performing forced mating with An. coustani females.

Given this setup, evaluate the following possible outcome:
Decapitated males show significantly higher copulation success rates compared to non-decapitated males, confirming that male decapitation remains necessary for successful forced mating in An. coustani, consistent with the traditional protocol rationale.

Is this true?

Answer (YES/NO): NO